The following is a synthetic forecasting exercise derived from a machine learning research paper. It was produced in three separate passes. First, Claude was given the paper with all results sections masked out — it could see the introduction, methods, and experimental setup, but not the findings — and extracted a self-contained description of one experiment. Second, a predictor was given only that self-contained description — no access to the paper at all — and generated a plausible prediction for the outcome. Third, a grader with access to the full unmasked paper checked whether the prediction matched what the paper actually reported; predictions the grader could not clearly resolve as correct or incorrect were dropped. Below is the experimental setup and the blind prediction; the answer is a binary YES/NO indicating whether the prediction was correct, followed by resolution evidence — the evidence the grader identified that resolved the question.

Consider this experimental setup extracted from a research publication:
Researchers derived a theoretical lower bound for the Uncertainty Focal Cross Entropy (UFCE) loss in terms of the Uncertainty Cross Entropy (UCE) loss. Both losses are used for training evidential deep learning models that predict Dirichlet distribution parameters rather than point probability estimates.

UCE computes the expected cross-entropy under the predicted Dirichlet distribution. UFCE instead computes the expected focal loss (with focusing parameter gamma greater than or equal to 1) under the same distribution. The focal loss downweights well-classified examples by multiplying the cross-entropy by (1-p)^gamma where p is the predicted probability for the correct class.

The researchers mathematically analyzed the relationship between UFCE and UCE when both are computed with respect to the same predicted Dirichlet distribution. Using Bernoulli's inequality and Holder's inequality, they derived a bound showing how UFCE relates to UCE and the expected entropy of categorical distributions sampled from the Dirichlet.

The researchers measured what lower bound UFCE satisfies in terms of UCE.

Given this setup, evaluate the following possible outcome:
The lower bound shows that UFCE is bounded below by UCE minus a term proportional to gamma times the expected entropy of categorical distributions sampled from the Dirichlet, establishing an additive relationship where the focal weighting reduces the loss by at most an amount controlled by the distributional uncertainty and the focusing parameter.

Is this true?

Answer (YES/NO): YES